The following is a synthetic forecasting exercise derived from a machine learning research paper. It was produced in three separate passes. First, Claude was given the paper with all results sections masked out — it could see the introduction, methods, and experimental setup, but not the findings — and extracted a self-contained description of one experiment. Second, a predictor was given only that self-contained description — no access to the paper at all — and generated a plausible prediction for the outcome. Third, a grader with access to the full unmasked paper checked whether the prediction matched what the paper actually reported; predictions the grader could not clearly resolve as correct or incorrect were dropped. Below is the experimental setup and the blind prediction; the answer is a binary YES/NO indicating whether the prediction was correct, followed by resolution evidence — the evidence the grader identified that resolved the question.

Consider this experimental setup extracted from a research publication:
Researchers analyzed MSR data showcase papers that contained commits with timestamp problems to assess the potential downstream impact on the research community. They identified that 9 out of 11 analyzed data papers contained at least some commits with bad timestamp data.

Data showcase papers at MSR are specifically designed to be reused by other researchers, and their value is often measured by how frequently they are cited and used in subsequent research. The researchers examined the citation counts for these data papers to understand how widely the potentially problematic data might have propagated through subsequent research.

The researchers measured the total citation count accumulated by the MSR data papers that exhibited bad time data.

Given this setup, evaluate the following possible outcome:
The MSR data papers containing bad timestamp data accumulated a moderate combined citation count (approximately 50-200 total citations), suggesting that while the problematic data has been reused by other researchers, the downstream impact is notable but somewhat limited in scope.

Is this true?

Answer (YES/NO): YES